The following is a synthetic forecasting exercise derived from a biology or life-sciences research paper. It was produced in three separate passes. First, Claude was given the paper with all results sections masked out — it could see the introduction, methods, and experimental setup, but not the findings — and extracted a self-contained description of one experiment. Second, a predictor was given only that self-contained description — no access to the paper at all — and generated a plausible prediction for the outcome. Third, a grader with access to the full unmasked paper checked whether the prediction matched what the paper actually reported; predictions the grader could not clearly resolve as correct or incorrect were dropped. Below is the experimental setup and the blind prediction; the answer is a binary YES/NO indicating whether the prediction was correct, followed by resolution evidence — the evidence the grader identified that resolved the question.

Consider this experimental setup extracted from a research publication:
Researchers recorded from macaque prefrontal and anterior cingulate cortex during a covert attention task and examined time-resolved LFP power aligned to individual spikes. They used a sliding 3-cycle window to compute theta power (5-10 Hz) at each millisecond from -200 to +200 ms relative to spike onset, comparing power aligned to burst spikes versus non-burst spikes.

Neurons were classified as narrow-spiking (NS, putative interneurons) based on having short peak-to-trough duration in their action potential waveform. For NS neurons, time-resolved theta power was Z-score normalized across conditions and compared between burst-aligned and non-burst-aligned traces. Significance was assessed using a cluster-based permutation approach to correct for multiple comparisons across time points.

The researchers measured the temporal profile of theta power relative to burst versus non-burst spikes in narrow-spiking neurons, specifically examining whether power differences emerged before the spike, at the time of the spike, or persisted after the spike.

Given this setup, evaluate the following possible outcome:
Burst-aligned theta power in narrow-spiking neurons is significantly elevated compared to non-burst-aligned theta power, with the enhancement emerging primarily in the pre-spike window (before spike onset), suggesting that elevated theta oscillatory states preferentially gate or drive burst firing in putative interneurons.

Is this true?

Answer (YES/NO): NO